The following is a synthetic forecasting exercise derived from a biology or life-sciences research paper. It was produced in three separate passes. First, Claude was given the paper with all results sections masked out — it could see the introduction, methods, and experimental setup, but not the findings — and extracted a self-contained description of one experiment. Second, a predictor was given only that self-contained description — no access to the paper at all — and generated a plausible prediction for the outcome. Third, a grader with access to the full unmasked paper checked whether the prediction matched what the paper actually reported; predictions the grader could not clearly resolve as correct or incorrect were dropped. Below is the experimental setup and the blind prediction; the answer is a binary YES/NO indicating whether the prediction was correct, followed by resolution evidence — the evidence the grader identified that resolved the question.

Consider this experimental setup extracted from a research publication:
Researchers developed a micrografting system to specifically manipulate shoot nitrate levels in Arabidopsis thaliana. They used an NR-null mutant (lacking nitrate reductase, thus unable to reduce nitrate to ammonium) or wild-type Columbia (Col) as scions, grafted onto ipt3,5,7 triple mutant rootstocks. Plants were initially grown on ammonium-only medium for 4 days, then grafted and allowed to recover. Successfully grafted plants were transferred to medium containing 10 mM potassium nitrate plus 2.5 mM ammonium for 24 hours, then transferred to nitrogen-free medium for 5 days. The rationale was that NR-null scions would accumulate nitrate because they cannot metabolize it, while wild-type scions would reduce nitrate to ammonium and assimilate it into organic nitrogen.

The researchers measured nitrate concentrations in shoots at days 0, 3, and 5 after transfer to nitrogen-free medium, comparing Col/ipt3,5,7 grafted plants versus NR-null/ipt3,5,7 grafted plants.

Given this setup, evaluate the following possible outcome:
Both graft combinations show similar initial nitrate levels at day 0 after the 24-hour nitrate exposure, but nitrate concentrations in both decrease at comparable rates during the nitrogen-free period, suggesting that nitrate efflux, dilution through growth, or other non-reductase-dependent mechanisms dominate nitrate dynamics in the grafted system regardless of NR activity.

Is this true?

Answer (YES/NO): NO